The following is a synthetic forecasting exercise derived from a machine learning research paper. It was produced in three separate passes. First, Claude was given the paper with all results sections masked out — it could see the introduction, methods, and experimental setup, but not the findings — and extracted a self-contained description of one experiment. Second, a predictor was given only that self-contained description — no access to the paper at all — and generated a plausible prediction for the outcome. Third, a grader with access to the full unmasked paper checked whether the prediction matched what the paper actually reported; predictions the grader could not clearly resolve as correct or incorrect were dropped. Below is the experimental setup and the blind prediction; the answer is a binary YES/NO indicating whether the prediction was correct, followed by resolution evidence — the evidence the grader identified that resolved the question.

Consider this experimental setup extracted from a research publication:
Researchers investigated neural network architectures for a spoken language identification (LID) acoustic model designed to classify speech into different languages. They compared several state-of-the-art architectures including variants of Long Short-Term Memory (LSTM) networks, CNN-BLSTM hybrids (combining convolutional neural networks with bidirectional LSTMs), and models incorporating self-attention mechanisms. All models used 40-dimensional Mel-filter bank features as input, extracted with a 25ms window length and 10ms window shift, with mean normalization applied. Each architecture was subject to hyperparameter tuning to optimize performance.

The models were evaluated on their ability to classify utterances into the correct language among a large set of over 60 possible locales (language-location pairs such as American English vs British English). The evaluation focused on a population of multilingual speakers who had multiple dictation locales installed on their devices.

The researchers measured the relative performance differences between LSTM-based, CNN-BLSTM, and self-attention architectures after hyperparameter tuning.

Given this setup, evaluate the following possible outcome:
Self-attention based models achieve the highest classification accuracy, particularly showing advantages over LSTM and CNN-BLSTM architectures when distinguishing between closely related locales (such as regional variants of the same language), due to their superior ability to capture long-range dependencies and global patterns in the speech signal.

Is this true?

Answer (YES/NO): NO